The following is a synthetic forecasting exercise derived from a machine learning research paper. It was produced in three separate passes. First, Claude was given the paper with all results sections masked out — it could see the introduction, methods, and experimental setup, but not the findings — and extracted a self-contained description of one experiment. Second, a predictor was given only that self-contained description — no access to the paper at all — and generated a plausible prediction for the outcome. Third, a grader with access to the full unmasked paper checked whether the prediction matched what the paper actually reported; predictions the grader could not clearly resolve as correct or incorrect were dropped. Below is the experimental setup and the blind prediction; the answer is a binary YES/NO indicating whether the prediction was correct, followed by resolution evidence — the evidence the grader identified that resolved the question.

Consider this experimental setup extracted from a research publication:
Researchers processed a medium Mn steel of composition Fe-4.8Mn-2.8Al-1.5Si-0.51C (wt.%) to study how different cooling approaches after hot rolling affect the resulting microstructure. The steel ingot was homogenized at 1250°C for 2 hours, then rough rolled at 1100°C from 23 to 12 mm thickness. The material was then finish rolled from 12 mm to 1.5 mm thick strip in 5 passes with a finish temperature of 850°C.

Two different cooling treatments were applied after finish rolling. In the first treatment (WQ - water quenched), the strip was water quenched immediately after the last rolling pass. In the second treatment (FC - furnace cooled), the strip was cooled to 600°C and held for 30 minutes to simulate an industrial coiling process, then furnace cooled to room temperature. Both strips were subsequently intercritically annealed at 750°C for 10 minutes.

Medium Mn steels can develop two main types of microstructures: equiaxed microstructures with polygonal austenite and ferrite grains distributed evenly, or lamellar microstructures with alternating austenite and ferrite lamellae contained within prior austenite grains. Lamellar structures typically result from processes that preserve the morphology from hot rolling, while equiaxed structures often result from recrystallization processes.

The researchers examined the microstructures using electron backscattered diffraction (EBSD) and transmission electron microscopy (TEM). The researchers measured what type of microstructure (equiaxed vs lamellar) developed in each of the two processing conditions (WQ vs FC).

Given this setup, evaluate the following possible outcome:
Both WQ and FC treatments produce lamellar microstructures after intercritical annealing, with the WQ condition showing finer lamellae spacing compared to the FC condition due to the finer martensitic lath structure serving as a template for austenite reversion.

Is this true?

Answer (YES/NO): NO